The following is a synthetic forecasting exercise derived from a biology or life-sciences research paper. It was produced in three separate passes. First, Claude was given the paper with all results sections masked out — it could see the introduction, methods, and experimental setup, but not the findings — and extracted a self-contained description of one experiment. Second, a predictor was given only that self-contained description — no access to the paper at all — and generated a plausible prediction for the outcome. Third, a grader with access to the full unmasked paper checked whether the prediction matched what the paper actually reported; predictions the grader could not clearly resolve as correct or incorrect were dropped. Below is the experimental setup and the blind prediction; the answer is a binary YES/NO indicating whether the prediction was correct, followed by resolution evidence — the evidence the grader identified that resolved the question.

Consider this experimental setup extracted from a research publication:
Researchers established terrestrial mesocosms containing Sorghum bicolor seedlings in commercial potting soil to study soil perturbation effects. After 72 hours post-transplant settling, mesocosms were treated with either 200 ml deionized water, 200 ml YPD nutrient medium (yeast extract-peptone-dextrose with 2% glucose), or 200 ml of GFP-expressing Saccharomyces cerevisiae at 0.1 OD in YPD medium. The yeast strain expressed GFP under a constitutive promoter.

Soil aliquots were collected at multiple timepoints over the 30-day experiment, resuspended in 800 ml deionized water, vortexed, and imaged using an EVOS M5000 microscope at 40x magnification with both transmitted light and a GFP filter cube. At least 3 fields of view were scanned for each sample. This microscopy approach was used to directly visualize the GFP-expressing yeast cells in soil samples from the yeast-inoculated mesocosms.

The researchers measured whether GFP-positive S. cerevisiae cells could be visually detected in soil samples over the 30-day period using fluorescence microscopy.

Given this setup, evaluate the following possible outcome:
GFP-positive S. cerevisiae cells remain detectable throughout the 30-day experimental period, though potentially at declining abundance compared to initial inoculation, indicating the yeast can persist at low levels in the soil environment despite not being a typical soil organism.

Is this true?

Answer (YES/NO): NO